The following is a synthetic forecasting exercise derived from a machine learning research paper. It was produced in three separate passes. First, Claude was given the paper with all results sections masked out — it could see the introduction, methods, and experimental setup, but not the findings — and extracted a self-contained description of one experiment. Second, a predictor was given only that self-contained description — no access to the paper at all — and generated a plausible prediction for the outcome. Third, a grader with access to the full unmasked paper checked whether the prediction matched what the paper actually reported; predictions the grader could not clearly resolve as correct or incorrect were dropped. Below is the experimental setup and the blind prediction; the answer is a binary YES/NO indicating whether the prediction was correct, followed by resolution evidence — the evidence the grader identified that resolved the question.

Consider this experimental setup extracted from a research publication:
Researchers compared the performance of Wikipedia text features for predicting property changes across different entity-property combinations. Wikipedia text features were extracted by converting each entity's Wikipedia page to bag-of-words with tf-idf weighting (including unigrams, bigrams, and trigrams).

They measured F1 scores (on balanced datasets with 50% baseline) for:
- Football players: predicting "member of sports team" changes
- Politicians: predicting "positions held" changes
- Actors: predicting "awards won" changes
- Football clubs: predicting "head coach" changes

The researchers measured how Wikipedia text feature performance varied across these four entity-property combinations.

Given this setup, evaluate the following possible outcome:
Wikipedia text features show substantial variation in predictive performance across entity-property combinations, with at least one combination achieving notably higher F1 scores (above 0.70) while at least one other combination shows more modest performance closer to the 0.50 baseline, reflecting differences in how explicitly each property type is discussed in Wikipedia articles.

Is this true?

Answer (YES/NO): YES